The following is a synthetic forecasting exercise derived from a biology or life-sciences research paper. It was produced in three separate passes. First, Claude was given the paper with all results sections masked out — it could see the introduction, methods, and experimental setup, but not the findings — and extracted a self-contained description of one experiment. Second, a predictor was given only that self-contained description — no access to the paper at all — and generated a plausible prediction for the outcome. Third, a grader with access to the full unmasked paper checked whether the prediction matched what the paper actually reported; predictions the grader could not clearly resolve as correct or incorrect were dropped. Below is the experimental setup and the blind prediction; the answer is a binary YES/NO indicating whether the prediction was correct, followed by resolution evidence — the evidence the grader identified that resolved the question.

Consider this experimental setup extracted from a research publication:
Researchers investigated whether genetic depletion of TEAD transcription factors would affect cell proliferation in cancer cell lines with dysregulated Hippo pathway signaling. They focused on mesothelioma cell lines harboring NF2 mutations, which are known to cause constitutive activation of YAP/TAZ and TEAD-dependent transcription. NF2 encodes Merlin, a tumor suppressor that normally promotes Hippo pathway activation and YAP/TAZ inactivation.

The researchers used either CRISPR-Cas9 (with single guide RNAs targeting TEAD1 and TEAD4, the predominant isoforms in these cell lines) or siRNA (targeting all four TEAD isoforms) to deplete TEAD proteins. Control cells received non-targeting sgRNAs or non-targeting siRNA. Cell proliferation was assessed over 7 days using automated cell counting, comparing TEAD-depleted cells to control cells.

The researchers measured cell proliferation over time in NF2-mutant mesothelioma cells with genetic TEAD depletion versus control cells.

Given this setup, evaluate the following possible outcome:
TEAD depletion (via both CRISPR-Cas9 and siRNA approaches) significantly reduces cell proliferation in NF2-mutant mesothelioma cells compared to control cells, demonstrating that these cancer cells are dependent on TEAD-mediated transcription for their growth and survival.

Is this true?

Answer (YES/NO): YES